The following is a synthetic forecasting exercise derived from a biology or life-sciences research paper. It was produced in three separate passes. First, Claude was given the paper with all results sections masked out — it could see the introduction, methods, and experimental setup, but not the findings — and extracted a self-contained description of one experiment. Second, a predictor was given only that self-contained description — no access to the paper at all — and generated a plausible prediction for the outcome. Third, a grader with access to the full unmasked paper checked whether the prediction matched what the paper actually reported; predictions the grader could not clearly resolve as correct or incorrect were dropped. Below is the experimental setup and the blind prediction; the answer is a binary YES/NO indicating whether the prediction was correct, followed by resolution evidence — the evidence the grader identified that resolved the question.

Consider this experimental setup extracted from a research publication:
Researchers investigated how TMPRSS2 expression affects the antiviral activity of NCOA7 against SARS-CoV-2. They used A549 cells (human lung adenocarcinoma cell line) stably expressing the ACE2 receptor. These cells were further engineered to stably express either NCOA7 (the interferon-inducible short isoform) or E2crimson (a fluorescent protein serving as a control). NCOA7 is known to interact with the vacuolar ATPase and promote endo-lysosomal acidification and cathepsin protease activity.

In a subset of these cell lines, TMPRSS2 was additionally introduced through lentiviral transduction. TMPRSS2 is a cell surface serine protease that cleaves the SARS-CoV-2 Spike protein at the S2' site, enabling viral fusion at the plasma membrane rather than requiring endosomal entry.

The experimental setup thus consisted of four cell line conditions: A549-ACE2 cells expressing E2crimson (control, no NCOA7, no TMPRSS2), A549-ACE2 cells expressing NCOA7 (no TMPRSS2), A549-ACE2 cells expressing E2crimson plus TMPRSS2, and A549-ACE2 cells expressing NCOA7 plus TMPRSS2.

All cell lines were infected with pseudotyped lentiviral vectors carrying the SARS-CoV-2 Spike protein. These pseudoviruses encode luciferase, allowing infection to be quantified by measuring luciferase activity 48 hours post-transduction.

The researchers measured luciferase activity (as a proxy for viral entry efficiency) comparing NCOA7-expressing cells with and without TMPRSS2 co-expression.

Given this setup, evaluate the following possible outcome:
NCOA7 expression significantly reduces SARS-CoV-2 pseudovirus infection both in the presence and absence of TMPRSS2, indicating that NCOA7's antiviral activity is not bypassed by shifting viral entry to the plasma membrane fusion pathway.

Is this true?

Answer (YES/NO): NO